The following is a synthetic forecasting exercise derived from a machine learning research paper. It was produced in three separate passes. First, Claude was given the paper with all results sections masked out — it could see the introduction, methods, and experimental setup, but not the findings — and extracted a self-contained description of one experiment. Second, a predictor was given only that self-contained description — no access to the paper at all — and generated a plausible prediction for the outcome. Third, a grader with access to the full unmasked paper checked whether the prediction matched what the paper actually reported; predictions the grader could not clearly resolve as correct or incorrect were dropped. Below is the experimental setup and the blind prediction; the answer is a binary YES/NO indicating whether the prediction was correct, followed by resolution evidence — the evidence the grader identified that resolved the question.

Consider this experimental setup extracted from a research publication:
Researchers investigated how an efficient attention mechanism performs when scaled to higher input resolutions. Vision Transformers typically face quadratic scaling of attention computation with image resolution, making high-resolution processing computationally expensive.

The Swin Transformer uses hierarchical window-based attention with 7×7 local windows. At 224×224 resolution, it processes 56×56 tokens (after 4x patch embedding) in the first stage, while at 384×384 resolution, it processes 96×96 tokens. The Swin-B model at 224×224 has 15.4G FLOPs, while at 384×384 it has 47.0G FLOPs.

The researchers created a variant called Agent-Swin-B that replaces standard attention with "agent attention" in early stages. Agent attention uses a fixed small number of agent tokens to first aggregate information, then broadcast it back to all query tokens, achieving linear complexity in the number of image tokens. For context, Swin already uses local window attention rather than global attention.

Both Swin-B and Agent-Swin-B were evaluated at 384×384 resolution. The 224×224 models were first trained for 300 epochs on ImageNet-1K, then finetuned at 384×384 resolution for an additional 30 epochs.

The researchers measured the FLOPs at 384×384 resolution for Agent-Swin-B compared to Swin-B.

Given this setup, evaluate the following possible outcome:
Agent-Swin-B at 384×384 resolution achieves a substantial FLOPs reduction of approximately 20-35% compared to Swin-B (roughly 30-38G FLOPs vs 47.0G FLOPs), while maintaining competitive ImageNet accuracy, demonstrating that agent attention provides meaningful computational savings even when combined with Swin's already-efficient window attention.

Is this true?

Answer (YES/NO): NO